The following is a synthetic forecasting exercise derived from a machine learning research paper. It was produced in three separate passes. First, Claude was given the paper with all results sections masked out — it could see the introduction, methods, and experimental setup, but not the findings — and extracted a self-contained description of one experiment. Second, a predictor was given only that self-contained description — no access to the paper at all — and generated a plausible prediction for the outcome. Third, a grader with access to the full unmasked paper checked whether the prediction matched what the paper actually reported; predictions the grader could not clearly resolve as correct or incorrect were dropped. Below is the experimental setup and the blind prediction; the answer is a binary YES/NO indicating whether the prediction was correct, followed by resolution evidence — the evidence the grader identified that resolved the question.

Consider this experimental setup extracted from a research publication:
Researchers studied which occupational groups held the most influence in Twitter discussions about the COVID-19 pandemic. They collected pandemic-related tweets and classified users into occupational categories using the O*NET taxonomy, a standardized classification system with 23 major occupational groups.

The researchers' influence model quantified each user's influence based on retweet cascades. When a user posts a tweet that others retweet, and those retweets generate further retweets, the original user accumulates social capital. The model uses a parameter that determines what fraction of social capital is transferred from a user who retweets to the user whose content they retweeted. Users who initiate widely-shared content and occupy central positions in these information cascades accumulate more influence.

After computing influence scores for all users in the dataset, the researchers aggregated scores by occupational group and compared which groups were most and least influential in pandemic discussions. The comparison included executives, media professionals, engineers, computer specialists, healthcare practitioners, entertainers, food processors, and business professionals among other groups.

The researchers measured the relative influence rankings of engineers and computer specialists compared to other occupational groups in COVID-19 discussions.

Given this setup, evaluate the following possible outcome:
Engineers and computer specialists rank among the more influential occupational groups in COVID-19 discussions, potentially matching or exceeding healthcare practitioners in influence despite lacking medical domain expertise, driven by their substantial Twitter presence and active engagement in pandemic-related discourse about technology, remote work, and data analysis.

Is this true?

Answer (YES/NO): NO